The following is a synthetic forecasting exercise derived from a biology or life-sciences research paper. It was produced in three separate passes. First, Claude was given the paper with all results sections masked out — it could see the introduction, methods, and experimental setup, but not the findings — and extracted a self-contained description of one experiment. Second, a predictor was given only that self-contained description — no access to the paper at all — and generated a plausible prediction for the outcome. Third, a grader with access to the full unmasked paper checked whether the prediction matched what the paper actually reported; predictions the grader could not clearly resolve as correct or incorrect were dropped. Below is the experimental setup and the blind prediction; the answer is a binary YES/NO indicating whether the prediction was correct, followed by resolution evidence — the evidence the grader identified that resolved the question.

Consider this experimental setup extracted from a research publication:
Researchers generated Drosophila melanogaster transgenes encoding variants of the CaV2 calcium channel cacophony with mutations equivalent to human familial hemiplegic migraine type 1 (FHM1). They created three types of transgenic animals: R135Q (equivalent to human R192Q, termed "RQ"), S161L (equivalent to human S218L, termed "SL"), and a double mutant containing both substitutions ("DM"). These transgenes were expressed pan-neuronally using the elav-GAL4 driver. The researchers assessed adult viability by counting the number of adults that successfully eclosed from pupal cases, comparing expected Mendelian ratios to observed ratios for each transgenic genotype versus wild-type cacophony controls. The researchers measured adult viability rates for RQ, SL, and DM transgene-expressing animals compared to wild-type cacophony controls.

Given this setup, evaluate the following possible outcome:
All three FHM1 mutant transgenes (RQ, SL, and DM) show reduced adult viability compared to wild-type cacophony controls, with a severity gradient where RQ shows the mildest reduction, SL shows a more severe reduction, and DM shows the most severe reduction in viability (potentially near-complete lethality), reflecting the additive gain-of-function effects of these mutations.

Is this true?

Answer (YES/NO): NO